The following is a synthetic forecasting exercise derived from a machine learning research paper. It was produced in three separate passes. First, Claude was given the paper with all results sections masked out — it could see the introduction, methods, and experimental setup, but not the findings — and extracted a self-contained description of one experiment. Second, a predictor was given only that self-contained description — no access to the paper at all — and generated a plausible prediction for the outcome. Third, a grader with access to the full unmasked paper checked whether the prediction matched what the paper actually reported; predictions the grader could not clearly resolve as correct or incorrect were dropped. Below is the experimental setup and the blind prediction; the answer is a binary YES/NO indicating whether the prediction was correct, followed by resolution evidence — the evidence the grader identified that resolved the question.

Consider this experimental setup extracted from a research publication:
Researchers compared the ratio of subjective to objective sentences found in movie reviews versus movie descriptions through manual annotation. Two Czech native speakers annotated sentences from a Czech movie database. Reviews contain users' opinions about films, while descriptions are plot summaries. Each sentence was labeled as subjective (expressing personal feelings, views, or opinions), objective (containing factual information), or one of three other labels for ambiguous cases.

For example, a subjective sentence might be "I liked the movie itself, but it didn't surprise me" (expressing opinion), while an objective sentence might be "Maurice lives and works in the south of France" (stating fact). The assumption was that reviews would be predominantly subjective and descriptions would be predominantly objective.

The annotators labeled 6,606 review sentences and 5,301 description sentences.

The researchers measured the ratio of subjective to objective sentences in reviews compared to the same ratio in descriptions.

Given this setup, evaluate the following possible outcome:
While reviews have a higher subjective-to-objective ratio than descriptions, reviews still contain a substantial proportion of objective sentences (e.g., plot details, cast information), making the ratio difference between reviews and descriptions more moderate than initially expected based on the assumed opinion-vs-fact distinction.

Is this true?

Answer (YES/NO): NO